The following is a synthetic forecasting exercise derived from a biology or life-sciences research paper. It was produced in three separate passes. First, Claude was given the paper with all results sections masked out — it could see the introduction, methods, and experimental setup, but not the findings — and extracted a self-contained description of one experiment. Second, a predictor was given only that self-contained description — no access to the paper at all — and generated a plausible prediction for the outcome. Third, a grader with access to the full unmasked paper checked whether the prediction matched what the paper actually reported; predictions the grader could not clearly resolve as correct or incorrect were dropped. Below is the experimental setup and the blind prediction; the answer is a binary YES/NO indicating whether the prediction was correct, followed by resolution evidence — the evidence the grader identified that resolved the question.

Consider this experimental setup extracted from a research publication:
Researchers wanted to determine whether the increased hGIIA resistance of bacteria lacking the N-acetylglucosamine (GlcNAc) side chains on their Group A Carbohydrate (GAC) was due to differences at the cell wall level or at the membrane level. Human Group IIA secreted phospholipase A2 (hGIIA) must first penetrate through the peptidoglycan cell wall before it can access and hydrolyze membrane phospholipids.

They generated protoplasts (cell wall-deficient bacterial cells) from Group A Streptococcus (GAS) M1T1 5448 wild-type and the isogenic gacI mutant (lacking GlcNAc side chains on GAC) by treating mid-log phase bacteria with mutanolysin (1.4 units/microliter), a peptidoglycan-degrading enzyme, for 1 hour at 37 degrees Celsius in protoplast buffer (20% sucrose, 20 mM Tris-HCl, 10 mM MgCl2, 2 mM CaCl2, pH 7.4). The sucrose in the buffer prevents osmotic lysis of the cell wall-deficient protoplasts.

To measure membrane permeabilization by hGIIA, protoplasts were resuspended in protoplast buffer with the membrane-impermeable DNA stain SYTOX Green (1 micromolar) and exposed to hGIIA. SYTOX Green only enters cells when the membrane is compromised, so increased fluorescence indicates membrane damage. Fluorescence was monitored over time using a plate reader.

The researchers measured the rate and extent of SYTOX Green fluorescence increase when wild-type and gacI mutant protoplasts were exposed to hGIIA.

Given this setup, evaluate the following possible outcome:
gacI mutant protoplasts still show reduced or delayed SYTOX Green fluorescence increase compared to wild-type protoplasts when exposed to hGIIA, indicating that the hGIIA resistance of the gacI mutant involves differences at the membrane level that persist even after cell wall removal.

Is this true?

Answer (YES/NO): NO